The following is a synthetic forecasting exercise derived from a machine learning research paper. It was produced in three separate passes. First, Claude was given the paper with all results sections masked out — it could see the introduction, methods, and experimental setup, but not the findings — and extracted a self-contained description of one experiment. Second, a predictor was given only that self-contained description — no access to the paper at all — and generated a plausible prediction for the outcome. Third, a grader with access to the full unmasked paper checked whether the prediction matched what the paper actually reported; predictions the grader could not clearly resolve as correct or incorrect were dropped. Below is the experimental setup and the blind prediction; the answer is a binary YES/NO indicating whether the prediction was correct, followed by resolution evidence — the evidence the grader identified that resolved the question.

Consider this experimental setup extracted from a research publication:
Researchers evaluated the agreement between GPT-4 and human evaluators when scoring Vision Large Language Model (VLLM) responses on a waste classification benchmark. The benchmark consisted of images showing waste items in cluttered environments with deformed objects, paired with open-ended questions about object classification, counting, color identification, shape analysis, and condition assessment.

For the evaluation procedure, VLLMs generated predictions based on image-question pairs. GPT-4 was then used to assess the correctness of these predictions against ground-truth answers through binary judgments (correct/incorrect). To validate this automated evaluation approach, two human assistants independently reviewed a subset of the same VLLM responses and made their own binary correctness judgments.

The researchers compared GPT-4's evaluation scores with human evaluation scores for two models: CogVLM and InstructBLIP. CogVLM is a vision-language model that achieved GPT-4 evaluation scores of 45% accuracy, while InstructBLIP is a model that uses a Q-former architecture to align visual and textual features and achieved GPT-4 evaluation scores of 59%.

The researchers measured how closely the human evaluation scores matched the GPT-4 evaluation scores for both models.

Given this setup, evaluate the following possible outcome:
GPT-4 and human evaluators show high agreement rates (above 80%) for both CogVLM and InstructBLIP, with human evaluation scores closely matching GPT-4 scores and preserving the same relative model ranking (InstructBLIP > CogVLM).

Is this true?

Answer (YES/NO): NO